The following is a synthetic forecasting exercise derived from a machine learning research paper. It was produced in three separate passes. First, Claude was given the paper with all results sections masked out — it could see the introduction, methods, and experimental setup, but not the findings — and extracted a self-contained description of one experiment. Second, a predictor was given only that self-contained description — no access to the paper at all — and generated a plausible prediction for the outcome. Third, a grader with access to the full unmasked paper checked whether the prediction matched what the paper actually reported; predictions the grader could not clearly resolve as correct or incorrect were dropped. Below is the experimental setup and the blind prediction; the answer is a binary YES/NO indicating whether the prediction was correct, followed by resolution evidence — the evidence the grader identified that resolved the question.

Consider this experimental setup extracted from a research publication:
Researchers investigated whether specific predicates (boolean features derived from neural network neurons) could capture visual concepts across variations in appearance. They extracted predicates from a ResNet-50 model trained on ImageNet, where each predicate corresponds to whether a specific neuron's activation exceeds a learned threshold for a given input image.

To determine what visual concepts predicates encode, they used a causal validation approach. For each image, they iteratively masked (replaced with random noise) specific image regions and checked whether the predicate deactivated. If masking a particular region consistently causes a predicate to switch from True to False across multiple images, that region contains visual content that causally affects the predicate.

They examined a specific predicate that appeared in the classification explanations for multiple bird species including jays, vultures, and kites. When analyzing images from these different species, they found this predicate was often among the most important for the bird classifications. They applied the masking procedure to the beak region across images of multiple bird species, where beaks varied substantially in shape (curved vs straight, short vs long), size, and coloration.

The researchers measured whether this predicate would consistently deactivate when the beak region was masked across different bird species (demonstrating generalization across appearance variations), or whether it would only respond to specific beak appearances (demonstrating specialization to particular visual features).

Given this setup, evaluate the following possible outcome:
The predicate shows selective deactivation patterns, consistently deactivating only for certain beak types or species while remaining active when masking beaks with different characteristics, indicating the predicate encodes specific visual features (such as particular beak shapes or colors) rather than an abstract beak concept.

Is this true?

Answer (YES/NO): NO